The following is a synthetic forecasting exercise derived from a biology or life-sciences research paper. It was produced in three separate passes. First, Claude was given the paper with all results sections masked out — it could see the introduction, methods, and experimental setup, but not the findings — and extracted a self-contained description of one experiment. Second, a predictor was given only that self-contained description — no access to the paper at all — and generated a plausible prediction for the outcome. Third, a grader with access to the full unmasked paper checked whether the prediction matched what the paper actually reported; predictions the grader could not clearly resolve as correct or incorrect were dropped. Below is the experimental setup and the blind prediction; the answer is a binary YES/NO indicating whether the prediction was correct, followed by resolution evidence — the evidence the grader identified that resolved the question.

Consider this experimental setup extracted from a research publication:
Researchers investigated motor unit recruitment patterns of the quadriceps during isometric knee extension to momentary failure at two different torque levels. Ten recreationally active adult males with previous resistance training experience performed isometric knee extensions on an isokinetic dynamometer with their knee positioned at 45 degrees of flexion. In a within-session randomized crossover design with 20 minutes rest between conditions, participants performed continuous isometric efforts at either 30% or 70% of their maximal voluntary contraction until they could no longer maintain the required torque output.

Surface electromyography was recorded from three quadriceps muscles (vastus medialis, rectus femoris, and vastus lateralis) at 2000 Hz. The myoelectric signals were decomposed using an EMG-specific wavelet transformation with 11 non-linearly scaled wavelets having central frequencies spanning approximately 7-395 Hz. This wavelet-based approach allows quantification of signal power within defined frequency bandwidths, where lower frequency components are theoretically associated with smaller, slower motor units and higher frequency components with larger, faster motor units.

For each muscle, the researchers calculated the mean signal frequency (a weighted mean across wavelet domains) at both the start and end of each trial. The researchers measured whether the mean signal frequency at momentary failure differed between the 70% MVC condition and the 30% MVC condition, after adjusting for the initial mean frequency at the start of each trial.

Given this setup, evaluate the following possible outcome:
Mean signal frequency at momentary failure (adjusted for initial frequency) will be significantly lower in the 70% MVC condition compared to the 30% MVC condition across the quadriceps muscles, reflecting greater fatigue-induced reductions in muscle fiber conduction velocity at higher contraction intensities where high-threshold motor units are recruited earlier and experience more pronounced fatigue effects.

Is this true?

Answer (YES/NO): NO